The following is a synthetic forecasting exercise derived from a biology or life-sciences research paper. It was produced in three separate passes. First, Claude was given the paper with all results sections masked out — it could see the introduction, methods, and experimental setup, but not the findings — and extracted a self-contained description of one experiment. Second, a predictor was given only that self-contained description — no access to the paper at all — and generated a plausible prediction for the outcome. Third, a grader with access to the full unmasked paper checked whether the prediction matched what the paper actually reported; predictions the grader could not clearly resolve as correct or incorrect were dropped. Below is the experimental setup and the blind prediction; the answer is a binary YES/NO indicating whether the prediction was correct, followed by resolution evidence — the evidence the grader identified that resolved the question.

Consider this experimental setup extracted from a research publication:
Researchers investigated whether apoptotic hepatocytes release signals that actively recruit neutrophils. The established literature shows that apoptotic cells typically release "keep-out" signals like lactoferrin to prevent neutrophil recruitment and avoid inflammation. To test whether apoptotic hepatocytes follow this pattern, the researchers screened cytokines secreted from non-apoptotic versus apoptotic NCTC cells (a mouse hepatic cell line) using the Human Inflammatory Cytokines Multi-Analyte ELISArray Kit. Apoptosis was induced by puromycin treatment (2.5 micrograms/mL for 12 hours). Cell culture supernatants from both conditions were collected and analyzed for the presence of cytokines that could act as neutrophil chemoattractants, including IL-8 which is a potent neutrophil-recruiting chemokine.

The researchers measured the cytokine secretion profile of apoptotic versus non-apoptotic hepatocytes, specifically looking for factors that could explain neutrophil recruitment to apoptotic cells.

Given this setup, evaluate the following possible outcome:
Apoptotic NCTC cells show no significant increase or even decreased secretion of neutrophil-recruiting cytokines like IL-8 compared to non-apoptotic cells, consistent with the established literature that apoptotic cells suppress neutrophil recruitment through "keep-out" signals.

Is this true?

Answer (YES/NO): NO